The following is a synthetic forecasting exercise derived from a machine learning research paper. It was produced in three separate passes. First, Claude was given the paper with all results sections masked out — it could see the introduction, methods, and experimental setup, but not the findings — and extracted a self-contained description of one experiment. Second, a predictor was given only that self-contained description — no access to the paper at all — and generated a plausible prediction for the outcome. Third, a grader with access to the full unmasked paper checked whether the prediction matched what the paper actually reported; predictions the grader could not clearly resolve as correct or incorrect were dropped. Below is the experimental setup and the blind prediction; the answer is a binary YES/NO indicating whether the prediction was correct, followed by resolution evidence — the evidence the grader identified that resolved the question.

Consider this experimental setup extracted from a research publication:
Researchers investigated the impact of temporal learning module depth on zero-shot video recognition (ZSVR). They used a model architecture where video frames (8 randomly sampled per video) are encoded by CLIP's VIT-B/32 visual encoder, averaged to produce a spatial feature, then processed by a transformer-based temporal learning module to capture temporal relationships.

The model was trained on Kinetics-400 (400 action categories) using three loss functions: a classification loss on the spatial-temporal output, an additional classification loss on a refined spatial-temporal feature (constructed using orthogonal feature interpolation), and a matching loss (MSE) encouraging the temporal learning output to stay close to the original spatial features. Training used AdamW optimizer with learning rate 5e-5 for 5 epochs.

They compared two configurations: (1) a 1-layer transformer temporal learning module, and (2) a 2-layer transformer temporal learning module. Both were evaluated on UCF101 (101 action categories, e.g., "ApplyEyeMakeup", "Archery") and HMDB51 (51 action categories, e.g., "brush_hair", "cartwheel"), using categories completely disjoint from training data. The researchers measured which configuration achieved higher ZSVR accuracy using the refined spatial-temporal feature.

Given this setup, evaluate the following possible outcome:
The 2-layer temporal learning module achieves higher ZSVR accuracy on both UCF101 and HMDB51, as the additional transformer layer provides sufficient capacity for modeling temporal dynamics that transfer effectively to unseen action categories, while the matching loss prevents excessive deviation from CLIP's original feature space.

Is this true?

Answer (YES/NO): NO